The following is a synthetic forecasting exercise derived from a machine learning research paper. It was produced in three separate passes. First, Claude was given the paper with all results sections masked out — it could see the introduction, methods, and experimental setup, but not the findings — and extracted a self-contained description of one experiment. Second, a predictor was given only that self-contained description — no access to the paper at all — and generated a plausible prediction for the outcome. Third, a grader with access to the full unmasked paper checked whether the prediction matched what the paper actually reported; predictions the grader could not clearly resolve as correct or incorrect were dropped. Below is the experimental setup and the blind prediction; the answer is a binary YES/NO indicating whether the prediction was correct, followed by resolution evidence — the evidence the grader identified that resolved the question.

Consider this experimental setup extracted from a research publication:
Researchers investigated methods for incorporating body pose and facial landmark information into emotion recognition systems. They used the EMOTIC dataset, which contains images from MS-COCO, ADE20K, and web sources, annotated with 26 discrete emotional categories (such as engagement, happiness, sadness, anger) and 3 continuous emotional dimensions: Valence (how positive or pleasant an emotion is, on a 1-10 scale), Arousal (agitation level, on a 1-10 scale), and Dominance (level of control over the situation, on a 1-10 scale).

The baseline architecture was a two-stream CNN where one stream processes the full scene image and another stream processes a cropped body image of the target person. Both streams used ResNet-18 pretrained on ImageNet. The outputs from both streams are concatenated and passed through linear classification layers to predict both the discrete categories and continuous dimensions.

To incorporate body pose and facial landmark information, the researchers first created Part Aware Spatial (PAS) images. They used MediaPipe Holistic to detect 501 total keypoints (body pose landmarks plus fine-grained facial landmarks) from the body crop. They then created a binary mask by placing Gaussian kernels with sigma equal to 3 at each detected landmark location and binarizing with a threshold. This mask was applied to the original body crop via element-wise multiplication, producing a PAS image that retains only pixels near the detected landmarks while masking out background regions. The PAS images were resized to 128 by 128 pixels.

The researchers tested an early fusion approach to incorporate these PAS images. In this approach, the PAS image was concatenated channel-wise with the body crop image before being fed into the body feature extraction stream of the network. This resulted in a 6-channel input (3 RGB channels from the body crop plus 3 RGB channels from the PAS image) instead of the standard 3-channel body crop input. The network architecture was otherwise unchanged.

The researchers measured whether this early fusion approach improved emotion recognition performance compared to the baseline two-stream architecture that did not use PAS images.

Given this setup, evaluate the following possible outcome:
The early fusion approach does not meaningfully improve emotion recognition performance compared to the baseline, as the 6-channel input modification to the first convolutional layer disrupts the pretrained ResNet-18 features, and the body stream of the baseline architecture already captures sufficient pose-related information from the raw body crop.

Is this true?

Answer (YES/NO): NO